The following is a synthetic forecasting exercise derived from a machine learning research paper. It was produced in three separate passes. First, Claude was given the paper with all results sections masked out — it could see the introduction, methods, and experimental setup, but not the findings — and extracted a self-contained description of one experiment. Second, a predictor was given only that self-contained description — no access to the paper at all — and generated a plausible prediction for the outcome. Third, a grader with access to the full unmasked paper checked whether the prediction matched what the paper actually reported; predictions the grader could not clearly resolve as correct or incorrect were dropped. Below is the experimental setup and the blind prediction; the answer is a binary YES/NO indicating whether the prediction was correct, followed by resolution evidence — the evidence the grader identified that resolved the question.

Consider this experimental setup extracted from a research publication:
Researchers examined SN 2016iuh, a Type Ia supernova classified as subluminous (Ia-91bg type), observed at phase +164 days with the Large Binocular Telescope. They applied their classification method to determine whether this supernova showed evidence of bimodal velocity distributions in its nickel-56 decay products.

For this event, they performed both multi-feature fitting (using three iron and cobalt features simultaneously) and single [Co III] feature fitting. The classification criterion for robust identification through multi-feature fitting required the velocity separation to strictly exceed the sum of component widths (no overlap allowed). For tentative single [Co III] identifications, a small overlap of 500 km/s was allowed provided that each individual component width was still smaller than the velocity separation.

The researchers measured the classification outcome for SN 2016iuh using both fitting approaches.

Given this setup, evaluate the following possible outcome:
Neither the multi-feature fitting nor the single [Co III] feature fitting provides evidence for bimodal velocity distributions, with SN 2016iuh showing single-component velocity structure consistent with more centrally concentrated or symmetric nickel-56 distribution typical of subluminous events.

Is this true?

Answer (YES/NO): NO